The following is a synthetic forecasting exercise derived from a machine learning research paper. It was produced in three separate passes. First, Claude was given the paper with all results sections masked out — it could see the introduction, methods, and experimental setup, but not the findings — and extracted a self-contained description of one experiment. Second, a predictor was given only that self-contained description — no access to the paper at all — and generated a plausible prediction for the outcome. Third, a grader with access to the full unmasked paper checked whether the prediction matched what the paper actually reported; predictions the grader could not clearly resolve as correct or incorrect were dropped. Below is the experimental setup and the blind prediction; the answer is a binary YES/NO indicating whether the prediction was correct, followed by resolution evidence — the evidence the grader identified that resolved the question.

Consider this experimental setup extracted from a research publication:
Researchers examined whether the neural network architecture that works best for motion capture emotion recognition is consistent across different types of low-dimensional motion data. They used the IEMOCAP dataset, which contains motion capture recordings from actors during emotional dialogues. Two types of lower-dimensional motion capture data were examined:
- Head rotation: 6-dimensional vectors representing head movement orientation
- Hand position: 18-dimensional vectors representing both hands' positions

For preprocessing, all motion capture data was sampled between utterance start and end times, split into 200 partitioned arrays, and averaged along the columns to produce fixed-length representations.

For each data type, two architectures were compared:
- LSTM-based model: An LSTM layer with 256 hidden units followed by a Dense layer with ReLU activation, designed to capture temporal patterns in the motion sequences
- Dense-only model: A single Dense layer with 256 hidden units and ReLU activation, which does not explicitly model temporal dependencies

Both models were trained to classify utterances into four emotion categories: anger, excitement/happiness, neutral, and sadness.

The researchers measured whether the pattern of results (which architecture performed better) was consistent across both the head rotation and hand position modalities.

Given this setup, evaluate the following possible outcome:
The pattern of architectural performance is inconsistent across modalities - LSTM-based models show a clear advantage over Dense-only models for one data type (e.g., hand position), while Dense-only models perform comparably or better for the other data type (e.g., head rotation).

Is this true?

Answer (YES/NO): NO